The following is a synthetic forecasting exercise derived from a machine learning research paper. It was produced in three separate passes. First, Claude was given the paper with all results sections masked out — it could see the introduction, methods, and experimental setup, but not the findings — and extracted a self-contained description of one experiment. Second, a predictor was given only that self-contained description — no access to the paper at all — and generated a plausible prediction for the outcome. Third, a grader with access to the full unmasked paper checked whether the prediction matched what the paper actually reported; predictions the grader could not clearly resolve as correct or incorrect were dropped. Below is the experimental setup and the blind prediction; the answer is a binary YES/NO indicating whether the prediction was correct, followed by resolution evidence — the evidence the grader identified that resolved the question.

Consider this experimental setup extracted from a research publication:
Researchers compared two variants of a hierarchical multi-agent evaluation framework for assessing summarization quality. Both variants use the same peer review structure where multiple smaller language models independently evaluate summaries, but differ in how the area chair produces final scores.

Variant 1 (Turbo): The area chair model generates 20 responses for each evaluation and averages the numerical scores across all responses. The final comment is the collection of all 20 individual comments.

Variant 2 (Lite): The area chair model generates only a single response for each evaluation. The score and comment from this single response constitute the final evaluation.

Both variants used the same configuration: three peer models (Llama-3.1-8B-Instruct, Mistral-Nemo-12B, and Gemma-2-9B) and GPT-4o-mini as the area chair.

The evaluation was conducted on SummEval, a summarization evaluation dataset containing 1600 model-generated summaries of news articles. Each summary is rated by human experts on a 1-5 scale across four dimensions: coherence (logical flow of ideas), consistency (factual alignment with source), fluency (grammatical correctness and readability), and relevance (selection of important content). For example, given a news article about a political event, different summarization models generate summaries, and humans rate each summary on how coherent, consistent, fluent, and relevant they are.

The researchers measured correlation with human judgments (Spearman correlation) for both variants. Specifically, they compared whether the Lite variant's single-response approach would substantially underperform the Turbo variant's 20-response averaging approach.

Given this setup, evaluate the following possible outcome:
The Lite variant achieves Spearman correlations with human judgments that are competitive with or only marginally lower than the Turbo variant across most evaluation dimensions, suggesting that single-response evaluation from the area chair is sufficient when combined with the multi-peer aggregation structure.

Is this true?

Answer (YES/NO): YES